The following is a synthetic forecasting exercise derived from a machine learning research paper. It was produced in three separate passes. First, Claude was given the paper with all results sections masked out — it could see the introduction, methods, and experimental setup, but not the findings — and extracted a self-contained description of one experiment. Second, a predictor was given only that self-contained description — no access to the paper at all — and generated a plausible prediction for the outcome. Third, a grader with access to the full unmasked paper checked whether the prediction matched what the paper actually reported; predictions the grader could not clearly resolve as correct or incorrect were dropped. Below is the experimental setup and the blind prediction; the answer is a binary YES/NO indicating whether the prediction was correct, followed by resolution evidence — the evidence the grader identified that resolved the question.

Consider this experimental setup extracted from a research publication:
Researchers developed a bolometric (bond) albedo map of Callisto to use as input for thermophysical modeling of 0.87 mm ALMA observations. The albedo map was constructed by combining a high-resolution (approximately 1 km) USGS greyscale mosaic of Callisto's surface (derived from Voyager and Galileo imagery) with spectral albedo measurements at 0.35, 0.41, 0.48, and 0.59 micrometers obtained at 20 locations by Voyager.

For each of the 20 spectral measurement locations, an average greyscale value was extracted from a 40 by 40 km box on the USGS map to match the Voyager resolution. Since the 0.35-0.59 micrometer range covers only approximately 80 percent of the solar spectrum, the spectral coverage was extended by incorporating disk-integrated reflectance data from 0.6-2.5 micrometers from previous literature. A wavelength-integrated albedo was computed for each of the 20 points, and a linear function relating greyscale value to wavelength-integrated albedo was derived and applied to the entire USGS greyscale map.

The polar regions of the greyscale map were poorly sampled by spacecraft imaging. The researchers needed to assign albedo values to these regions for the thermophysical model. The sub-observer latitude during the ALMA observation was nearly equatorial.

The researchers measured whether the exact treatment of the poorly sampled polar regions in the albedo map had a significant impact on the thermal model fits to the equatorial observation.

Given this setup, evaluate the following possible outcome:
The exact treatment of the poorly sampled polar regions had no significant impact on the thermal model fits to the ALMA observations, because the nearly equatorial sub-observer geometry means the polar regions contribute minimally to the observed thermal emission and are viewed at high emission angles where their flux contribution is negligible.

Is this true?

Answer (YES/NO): YES